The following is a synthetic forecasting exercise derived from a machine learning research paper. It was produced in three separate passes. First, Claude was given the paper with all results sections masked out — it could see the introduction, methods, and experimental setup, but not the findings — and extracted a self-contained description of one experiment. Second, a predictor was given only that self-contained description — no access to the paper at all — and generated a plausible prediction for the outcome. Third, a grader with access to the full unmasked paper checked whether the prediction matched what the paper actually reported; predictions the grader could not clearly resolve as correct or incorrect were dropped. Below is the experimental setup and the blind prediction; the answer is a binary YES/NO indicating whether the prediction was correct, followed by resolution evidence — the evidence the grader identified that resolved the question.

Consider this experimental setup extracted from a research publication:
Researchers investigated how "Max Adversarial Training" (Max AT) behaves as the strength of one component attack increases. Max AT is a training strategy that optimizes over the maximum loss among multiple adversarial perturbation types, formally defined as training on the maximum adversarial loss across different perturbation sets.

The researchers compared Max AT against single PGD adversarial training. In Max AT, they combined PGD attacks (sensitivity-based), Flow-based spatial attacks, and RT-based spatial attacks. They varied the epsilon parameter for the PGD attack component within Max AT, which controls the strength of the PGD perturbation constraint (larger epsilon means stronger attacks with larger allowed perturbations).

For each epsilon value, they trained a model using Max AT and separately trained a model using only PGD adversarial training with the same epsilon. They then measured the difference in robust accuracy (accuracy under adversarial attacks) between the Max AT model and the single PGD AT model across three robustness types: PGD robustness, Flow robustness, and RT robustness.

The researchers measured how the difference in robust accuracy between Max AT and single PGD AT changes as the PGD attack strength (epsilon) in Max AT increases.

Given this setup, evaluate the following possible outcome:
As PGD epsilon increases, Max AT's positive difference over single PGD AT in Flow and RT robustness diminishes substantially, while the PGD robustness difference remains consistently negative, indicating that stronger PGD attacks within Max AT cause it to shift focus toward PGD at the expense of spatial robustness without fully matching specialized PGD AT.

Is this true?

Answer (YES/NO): NO